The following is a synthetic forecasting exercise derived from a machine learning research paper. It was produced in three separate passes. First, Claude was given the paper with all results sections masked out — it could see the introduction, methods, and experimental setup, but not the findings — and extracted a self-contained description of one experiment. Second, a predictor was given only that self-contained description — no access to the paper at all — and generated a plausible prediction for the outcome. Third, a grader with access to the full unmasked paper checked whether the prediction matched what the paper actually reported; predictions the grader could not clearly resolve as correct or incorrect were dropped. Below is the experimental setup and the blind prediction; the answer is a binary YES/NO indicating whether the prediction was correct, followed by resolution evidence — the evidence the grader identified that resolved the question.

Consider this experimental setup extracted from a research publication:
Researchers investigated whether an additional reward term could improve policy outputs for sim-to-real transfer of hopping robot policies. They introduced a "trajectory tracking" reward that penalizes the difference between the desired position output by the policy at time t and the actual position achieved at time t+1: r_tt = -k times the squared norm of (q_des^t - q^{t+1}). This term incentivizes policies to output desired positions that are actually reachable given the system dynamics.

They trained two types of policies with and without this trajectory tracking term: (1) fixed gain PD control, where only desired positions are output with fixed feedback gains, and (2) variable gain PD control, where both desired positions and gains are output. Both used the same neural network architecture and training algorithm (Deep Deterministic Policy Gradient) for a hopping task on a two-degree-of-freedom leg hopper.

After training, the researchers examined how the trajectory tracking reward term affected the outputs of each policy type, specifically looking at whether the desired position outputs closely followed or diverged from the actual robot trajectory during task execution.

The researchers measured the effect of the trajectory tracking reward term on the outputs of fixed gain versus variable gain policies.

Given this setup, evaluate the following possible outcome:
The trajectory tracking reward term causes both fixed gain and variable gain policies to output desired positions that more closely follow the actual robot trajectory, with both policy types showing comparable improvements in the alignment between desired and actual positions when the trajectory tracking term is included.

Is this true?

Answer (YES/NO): NO